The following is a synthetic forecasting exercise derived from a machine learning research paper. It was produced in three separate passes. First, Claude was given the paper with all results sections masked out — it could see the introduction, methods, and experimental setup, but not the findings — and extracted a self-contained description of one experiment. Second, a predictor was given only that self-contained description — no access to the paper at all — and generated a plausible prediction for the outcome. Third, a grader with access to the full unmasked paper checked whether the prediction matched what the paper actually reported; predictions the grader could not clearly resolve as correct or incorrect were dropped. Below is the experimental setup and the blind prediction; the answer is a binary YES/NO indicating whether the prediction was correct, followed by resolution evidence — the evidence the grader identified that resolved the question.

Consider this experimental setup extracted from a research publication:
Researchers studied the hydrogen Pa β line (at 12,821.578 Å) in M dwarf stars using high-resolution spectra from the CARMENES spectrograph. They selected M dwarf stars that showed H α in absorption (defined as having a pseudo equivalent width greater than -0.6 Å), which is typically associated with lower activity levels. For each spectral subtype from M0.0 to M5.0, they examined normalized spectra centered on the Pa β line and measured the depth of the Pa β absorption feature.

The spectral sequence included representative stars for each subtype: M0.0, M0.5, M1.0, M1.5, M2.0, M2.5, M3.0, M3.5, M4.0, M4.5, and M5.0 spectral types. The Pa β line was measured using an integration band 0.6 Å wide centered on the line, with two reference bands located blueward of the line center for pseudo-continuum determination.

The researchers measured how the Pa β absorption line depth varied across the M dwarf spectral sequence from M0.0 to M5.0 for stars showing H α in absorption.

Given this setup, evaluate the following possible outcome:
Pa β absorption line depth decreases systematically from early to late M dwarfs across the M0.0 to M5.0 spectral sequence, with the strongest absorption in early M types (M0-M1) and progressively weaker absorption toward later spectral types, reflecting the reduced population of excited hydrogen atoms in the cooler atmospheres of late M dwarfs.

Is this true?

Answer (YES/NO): NO